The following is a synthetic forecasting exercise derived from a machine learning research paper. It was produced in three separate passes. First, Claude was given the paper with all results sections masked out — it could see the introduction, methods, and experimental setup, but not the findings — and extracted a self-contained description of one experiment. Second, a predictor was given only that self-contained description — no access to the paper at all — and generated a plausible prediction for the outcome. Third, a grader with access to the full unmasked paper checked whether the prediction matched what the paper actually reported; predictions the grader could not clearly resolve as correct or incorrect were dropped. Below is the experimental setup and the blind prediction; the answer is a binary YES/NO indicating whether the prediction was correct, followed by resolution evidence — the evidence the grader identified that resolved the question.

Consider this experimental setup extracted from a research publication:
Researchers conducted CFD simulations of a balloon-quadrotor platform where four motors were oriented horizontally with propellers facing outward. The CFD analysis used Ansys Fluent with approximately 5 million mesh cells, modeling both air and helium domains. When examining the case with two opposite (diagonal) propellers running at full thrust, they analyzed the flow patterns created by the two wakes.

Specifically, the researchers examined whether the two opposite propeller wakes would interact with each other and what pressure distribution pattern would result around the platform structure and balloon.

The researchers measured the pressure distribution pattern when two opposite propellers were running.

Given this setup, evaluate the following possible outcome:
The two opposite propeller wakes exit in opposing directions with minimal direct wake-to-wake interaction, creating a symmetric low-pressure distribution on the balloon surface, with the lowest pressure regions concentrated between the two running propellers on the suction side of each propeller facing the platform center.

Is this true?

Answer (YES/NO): NO